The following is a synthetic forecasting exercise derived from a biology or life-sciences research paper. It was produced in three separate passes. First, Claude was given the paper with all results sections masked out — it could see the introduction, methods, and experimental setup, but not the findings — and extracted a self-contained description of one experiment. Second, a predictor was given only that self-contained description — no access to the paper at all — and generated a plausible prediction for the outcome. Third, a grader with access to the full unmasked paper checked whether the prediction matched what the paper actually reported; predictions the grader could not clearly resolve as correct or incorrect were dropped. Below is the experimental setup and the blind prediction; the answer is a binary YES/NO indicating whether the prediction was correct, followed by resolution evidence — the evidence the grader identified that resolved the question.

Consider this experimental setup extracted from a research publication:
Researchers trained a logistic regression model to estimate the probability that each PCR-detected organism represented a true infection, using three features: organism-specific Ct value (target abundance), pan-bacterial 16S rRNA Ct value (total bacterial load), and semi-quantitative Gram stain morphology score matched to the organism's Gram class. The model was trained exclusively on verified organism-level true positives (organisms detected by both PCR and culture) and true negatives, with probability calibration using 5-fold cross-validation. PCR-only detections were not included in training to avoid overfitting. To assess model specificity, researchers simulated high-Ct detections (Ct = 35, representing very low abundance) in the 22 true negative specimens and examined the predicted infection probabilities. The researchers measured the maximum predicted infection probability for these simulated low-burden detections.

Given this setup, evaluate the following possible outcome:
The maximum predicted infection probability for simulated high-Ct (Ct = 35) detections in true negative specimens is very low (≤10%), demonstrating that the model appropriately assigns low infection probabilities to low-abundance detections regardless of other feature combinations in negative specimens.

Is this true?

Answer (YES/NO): NO